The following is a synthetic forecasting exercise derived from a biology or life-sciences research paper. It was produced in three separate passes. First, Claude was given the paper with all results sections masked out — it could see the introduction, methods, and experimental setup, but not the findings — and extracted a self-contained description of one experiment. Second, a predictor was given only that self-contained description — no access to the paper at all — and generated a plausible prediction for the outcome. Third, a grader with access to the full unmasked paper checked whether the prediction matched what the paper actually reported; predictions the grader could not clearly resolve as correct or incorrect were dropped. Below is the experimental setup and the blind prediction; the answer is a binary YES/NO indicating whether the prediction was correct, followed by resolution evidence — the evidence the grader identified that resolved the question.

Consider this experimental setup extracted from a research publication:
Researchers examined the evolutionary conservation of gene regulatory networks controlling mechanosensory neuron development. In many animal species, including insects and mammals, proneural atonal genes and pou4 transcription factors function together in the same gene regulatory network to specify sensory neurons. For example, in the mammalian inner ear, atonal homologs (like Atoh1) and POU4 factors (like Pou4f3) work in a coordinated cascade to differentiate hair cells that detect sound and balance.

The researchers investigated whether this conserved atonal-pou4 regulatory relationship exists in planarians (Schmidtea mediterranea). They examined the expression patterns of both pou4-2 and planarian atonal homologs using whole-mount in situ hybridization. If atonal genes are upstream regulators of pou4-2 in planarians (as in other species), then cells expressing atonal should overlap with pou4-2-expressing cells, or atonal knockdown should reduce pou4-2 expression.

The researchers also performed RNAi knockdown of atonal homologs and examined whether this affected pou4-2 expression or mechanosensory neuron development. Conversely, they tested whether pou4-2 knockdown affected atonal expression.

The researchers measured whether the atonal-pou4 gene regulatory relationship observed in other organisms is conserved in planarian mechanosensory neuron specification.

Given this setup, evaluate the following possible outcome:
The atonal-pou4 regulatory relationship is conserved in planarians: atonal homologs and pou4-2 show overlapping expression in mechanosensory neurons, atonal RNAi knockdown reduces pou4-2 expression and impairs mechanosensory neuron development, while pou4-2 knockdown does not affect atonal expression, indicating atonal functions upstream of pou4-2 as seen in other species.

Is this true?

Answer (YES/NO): NO